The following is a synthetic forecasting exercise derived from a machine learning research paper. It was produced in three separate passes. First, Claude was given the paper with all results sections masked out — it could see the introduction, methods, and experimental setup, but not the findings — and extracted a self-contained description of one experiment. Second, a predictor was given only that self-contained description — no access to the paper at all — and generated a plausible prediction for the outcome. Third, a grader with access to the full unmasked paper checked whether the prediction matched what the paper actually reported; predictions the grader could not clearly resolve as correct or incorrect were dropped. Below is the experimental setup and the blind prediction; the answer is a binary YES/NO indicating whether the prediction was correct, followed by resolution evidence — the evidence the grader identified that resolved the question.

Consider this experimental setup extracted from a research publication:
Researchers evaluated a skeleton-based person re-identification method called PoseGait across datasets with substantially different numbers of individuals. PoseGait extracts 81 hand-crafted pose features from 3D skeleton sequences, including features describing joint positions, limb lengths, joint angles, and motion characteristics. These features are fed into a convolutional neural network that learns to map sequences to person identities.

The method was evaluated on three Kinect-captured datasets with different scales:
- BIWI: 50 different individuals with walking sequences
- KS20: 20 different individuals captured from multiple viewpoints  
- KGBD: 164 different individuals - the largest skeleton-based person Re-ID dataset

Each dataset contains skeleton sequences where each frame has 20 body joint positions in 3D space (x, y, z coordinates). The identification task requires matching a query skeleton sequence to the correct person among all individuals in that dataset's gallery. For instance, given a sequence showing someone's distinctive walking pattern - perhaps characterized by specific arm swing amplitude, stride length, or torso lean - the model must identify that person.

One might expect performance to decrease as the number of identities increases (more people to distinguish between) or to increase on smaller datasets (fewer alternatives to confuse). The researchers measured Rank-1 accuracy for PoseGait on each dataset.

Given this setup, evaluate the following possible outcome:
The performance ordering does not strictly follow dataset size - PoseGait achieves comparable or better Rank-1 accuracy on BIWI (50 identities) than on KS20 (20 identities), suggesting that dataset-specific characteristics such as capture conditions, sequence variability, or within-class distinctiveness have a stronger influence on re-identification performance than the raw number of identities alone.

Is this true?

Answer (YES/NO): NO